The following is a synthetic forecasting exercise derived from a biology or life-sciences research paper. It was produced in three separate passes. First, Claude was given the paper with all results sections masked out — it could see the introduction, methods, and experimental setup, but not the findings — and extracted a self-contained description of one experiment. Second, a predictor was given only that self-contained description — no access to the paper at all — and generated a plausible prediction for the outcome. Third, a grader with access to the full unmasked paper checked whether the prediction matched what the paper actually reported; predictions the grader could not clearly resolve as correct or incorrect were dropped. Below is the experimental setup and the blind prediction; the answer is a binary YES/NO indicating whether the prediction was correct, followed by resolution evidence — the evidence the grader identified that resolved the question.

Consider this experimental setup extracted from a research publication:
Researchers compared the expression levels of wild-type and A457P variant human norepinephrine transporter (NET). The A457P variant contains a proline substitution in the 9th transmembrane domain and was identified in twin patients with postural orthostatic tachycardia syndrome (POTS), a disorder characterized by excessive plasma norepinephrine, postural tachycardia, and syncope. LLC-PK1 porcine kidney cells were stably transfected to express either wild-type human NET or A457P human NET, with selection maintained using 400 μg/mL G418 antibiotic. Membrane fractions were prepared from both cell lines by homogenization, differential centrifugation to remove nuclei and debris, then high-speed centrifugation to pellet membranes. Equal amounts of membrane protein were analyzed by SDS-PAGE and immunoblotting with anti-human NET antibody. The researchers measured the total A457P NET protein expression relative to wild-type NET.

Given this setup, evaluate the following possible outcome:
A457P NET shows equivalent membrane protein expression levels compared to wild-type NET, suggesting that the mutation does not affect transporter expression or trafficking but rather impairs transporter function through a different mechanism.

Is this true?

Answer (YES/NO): NO